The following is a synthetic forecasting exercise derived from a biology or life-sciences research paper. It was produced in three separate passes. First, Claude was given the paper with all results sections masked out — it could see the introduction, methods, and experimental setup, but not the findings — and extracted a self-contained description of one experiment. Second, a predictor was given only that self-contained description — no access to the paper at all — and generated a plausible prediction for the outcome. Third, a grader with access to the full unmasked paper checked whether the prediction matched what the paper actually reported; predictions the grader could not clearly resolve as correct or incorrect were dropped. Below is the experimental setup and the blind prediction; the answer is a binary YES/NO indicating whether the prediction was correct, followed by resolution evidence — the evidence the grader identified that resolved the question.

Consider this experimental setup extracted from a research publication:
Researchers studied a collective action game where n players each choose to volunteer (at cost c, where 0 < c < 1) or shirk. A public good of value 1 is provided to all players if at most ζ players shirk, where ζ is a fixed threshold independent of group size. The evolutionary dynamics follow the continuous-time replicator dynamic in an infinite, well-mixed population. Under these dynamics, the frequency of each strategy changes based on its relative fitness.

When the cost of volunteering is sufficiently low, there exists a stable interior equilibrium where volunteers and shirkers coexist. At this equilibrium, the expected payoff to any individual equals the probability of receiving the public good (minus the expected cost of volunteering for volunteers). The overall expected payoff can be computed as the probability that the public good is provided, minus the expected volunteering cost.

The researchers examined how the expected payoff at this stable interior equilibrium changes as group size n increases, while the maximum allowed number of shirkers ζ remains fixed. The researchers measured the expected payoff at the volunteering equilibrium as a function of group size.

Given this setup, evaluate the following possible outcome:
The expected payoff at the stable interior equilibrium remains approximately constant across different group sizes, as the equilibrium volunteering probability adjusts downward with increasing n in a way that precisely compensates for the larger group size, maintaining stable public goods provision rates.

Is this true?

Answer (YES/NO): NO